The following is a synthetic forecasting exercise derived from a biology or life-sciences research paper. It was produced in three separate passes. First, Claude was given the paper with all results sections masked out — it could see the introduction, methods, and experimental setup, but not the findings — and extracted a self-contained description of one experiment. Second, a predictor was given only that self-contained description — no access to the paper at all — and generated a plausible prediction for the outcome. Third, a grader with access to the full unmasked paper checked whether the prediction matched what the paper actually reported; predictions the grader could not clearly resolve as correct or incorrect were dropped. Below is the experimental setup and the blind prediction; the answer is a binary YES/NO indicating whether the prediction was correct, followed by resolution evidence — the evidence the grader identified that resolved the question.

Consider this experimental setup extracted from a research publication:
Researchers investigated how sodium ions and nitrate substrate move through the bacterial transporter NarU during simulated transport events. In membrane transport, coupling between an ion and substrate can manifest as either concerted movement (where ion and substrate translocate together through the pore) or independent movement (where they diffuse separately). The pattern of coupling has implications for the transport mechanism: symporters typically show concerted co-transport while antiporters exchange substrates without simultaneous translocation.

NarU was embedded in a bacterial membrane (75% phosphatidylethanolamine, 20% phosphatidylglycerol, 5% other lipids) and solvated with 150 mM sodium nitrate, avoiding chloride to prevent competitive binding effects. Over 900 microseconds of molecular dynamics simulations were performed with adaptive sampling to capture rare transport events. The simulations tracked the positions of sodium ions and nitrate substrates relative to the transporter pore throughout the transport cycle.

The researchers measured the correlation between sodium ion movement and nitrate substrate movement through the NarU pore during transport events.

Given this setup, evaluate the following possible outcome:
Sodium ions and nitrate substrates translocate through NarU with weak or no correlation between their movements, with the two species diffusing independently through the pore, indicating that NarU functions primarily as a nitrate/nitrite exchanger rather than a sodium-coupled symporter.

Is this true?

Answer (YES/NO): NO